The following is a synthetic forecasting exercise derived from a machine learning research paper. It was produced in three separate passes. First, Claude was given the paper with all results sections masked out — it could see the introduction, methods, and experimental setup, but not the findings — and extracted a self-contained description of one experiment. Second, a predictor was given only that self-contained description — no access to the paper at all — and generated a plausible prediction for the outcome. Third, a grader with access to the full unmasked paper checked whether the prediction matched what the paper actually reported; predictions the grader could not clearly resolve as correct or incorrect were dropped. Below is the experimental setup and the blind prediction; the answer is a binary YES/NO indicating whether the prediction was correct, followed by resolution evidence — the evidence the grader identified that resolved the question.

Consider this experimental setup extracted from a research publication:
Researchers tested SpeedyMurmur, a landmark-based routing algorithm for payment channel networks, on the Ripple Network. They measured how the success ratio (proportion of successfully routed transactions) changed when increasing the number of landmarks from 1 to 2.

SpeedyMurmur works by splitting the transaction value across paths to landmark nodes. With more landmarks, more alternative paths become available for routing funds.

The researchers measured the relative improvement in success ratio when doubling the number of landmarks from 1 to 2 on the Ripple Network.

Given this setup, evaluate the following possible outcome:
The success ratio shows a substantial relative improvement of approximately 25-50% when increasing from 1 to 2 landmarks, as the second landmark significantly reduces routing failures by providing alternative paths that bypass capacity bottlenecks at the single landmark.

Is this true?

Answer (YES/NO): NO